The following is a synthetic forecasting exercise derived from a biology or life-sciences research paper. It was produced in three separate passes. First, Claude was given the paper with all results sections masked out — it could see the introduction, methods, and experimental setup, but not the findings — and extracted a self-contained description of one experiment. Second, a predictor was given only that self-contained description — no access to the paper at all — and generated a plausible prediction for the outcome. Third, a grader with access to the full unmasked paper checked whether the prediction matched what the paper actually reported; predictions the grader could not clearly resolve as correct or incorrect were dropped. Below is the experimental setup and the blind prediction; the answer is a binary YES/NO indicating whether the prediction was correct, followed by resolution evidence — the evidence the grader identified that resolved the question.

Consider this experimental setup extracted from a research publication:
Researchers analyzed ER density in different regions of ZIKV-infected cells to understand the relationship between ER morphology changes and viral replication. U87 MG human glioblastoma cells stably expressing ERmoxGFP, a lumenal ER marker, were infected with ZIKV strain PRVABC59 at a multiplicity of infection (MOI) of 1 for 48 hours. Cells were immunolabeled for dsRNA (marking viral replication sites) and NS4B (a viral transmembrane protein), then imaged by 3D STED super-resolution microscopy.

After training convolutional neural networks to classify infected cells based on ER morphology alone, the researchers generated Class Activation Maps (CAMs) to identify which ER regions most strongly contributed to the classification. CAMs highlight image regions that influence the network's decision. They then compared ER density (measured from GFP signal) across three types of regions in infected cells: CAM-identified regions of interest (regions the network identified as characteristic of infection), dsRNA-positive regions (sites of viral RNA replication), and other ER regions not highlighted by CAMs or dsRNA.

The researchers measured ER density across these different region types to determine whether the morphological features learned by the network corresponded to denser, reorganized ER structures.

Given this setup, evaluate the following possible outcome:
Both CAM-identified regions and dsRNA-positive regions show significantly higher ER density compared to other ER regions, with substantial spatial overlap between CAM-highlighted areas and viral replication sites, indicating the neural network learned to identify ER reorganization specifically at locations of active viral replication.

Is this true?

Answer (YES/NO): NO